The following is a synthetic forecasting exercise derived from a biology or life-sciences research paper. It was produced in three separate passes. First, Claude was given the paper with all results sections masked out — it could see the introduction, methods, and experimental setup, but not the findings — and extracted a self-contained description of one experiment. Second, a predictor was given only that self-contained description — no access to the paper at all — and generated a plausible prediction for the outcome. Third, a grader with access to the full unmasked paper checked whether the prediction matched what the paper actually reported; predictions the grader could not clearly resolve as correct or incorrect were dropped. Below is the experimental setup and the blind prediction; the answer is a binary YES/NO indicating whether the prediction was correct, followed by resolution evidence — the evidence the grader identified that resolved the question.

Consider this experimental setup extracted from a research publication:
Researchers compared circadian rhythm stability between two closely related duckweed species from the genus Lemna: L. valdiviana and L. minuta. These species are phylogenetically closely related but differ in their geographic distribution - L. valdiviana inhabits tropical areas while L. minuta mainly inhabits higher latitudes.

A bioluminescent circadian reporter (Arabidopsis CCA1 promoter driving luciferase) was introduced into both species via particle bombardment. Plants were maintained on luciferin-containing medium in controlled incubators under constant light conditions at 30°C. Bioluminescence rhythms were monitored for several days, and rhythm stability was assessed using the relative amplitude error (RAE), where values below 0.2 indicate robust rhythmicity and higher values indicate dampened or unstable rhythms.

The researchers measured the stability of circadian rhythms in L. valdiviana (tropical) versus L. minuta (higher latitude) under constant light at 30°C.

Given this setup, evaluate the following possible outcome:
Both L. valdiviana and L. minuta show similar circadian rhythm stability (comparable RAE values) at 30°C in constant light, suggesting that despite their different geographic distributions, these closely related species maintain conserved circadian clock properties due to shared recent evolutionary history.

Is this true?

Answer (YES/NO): NO